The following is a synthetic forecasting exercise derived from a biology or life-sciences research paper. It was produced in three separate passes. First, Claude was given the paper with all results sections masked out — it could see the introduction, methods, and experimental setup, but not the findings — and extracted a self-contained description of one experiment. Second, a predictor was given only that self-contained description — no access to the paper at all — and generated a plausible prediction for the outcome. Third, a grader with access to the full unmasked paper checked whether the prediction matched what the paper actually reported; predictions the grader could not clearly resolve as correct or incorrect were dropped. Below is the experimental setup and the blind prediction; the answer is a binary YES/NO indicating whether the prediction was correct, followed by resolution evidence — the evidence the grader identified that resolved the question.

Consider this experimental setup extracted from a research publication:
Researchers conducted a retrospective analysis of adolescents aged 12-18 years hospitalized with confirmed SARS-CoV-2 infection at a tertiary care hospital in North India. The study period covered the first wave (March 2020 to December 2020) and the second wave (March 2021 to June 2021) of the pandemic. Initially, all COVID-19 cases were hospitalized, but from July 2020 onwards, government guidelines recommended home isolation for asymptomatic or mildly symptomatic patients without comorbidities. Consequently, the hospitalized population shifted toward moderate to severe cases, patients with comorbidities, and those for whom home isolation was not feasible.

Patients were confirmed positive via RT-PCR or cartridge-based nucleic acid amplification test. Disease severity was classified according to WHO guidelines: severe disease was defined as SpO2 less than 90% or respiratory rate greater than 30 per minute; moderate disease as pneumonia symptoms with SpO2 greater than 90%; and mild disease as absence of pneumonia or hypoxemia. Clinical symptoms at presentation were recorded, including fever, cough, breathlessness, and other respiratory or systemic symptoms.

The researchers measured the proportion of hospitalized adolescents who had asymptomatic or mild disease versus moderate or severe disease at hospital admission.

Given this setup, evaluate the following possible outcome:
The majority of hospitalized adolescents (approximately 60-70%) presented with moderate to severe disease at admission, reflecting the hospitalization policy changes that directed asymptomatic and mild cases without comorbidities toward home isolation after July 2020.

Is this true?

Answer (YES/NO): NO